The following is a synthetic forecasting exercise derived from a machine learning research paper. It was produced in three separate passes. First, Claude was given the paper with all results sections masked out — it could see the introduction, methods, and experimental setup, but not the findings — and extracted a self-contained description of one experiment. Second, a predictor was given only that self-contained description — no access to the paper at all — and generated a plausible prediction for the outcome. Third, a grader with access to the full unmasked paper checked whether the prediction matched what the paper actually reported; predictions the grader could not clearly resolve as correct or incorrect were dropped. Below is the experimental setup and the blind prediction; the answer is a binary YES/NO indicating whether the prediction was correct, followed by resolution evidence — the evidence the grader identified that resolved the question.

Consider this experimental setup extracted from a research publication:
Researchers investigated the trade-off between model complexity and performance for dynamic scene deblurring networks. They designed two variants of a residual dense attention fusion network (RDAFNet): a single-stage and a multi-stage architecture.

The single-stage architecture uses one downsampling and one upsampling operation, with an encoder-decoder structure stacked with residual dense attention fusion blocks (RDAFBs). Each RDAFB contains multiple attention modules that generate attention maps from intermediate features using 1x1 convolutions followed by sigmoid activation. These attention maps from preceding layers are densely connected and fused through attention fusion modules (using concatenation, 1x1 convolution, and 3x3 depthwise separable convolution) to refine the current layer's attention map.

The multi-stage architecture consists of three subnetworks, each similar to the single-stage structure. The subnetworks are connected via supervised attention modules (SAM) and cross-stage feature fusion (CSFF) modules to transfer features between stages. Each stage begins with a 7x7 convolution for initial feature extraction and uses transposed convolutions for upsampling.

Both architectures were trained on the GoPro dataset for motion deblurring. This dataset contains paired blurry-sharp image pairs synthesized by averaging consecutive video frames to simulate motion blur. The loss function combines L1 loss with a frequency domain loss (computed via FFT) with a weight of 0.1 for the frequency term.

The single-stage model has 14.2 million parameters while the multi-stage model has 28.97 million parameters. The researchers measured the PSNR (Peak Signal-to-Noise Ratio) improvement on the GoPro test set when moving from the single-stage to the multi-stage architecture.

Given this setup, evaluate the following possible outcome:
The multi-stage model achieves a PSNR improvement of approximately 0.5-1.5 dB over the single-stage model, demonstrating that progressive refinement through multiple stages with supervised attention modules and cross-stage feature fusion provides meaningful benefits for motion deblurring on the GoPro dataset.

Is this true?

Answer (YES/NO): YES